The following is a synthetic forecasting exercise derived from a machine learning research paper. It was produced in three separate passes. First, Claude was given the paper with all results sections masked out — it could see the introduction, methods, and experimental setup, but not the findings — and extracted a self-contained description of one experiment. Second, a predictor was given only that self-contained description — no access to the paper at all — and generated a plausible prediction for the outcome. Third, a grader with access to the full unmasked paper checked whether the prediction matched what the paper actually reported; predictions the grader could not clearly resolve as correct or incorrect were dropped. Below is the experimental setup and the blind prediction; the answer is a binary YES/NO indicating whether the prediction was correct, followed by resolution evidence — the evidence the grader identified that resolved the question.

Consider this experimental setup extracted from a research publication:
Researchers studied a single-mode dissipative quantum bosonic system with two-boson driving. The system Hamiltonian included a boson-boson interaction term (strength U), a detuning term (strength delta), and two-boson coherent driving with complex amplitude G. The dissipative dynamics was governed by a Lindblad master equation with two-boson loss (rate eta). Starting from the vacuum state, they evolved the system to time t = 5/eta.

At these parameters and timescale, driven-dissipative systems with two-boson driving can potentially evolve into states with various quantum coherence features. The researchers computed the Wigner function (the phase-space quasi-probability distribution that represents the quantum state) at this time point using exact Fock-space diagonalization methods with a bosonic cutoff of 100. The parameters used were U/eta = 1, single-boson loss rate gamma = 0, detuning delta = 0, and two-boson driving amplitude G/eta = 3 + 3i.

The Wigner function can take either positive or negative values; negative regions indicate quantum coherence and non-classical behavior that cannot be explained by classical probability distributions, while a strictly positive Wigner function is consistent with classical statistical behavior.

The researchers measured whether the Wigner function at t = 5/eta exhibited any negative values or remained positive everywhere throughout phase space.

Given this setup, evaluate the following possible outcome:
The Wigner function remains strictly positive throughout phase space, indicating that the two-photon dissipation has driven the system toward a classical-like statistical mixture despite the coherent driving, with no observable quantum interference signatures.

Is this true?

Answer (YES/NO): NO